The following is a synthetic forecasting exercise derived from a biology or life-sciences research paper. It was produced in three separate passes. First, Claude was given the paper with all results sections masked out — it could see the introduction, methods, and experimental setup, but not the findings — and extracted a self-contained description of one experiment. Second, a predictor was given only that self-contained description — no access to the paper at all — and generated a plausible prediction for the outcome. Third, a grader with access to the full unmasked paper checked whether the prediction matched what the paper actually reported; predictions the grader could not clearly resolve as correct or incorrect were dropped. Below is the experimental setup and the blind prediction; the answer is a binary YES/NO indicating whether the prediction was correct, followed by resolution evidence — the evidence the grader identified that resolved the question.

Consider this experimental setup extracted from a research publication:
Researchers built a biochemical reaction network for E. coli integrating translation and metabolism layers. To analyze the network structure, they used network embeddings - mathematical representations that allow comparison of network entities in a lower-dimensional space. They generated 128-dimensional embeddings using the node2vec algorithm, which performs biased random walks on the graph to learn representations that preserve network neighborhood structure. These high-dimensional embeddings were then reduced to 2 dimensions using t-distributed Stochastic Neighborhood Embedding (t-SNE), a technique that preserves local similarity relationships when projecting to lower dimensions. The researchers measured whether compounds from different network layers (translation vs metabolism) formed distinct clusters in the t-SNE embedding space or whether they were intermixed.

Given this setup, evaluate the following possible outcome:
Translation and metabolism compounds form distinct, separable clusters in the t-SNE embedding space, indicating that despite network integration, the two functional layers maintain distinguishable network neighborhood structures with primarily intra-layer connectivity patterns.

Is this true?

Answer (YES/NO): YES